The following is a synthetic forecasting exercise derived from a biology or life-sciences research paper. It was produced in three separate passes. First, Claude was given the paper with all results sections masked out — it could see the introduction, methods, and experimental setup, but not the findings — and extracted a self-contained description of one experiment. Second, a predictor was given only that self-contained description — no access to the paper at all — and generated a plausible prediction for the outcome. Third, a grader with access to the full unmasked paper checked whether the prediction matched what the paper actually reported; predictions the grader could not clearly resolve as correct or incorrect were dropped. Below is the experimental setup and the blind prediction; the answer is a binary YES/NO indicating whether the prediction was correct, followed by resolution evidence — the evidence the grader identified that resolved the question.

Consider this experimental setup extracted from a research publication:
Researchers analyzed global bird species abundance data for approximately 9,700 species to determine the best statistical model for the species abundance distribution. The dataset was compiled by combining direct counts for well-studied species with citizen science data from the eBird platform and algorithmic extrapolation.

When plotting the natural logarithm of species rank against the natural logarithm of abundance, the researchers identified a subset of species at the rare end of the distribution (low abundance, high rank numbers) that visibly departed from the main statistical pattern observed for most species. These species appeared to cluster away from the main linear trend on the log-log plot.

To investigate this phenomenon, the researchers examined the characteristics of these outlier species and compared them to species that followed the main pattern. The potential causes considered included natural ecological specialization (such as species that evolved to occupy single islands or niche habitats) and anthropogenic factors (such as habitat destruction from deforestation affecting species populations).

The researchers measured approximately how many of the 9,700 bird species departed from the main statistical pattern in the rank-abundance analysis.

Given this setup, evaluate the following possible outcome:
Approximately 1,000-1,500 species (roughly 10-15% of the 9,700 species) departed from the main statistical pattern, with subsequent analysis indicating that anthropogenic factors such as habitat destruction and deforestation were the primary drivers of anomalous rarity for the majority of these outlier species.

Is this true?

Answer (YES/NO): NO